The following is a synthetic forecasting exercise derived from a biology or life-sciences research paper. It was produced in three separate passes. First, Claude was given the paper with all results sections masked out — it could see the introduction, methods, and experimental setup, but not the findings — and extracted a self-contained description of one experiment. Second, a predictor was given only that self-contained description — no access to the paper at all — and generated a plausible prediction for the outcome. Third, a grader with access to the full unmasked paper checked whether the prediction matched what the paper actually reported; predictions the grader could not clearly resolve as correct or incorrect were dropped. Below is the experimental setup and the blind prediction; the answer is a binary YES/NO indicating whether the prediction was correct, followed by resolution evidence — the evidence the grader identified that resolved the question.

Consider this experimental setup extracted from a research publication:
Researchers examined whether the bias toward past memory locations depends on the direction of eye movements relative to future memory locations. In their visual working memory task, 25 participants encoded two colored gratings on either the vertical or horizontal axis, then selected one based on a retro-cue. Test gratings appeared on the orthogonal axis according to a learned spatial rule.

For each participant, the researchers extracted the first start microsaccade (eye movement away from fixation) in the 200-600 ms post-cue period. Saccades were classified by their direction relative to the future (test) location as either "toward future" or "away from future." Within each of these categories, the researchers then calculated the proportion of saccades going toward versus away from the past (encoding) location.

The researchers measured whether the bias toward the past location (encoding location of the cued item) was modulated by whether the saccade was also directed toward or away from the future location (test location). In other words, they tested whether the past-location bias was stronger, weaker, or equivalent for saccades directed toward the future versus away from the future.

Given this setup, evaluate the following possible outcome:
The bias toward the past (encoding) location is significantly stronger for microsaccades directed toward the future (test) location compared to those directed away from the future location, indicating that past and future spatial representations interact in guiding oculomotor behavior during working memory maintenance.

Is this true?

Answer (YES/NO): YES